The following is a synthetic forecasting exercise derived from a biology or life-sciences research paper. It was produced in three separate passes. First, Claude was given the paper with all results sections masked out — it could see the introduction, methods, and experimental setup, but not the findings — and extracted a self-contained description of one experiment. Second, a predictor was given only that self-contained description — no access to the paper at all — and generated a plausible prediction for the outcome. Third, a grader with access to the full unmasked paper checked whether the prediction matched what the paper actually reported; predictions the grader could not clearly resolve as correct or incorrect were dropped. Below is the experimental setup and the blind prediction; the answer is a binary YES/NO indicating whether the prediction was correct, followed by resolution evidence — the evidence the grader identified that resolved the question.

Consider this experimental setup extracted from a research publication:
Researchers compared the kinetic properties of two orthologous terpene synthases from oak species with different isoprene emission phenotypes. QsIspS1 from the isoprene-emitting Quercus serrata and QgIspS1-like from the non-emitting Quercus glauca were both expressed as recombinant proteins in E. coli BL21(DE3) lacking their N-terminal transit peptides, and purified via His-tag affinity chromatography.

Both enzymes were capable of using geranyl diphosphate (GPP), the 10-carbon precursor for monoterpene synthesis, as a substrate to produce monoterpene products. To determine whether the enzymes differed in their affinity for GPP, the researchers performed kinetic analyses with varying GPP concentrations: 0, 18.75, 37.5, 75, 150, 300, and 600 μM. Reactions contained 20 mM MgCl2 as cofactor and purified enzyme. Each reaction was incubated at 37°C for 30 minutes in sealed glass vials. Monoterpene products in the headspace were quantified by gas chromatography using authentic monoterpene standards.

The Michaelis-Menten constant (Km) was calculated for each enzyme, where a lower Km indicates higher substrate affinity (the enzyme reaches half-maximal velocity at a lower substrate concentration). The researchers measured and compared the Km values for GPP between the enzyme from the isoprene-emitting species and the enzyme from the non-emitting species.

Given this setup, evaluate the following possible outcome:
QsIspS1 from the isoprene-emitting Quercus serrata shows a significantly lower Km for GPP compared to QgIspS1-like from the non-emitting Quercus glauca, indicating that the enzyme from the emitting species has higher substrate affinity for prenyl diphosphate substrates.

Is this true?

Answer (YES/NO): NO